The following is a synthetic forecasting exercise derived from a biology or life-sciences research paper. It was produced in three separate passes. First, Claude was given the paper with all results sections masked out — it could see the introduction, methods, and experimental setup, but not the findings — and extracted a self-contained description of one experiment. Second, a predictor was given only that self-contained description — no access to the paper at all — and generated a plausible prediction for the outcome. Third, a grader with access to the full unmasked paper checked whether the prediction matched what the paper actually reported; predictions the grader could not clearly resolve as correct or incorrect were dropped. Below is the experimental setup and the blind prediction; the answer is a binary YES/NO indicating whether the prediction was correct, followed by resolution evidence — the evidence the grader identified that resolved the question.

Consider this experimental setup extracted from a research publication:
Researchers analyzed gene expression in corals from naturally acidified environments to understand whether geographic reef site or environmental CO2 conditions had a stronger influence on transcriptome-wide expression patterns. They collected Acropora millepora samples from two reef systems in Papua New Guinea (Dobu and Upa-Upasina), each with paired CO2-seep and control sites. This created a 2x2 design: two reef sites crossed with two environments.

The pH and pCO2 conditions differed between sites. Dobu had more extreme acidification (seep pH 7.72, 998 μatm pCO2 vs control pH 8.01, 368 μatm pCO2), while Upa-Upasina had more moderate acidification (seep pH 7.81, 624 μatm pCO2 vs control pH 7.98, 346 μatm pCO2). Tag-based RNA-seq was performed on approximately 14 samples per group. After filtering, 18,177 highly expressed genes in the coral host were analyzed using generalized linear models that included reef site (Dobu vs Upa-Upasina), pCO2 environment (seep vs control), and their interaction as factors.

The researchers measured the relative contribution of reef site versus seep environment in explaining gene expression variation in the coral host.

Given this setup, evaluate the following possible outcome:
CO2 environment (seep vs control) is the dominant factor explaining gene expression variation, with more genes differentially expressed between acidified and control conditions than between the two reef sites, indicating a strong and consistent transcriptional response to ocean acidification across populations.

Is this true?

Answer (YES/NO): NO